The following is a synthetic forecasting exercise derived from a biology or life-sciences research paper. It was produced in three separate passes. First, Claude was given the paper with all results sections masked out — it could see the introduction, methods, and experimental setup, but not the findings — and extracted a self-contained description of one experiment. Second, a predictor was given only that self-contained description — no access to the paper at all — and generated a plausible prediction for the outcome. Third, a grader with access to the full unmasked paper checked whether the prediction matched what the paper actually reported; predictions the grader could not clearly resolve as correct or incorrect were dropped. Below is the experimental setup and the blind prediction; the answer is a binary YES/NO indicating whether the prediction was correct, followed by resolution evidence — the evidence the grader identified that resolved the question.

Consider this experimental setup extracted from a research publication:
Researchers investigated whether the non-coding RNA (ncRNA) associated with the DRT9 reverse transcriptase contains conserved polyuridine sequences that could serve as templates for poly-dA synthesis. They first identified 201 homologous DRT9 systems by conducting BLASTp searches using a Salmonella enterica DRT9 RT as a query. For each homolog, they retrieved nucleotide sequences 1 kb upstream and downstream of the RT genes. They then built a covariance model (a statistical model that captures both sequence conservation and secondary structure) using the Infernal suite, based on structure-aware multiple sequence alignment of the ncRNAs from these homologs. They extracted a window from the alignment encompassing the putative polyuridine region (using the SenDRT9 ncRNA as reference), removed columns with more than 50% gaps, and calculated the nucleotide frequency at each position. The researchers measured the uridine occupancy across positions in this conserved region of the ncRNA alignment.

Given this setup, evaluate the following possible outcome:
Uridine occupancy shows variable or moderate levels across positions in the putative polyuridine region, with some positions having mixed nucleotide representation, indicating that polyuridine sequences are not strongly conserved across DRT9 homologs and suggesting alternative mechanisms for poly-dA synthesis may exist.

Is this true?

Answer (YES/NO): NO